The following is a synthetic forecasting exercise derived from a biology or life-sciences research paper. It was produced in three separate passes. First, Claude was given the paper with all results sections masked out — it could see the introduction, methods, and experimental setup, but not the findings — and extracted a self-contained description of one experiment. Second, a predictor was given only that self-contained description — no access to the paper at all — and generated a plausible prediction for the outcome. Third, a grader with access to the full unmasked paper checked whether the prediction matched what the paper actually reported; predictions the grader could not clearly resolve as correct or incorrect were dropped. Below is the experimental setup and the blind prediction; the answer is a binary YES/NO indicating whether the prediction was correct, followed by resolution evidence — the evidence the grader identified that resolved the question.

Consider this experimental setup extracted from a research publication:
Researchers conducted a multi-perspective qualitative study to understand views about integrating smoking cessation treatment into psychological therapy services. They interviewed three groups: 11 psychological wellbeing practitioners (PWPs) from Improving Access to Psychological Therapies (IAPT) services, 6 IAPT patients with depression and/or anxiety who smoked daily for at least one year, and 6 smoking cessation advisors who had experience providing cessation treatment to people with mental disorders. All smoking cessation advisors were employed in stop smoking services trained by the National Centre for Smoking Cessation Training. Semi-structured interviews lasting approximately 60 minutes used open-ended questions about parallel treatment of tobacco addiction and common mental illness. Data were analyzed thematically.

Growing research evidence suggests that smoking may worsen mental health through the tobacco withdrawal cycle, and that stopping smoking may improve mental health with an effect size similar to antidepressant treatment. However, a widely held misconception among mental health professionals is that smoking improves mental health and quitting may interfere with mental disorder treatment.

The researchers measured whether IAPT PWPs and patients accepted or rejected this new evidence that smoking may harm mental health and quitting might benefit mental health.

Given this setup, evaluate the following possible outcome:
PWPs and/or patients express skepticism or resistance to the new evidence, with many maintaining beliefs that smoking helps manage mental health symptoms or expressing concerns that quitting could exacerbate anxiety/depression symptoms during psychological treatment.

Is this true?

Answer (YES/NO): NO